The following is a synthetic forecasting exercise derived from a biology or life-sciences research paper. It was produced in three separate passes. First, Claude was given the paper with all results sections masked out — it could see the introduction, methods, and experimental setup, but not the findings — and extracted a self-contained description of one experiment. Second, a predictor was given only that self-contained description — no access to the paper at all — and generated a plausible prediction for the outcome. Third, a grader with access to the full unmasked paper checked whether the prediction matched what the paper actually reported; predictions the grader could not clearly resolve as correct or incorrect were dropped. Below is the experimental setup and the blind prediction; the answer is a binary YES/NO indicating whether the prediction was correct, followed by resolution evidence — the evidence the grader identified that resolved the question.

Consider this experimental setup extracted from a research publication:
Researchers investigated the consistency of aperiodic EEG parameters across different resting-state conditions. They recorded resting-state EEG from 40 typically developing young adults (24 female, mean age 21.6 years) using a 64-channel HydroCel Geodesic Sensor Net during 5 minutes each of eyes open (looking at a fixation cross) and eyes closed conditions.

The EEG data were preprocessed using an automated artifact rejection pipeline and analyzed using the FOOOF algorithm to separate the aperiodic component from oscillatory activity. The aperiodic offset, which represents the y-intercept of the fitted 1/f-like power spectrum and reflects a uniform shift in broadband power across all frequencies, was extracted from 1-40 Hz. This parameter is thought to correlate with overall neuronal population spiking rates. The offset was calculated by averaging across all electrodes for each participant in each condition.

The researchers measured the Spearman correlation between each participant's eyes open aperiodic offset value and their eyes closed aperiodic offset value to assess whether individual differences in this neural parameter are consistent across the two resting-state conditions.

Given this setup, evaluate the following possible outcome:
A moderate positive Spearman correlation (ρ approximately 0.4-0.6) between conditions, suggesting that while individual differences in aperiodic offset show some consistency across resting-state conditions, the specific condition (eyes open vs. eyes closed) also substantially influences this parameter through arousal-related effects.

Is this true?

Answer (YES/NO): NO